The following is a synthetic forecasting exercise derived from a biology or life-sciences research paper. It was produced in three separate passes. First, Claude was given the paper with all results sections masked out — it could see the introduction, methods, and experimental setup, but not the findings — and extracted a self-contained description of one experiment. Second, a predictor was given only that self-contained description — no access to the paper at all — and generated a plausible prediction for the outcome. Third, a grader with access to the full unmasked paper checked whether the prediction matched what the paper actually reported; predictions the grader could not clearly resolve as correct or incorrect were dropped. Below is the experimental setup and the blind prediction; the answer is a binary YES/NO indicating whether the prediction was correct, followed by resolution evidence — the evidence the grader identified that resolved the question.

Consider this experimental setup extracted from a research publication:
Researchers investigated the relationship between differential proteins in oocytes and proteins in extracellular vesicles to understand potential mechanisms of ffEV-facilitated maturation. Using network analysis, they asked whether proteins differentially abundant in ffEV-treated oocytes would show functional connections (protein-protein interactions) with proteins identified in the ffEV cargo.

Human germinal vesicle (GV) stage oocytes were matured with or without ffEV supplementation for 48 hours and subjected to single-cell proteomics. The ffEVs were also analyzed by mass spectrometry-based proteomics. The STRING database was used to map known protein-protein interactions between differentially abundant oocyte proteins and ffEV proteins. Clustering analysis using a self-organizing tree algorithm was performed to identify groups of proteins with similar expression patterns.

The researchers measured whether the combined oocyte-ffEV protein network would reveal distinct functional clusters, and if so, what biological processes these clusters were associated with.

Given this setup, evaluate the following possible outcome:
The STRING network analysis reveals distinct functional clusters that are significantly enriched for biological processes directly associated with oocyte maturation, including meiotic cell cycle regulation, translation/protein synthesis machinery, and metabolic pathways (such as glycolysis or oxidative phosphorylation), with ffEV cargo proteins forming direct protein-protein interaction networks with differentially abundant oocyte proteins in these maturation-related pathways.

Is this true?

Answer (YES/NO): NO